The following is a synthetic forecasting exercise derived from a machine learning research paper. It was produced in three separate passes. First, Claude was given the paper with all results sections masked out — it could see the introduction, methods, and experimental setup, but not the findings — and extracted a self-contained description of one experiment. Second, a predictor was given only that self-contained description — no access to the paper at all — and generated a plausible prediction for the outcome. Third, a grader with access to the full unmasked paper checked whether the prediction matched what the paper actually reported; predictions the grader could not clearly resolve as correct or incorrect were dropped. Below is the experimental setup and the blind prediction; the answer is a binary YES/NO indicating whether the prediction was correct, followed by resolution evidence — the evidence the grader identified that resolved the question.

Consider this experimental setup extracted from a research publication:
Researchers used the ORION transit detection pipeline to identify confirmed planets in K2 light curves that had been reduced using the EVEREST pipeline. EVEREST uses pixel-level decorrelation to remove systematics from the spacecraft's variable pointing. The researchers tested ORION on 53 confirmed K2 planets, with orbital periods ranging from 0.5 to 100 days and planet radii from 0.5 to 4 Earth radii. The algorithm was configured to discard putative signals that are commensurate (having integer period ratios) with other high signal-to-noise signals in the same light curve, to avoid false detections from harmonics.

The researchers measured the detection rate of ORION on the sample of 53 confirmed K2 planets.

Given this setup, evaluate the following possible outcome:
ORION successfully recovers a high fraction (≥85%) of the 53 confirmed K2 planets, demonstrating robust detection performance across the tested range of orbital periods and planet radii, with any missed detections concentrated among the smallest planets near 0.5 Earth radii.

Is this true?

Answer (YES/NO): NO